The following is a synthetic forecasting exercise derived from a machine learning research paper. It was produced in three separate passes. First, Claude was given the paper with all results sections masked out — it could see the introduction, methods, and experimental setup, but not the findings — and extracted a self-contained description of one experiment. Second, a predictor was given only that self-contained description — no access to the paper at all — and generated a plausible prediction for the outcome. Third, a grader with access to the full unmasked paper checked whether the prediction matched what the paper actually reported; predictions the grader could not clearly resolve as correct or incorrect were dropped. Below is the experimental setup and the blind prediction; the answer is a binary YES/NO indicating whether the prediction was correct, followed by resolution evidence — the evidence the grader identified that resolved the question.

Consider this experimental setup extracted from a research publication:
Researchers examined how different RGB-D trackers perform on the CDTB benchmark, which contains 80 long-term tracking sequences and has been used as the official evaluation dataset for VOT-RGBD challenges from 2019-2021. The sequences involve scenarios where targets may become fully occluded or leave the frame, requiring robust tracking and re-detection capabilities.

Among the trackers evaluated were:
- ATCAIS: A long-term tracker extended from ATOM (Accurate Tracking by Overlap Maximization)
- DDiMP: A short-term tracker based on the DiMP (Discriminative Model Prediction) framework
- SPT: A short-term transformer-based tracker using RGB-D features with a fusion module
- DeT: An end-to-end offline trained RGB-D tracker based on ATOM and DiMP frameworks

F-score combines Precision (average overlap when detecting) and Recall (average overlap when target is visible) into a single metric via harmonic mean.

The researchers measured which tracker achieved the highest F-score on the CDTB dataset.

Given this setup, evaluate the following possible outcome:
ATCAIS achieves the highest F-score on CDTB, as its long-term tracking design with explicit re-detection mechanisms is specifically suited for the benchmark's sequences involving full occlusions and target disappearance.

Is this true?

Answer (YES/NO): YES